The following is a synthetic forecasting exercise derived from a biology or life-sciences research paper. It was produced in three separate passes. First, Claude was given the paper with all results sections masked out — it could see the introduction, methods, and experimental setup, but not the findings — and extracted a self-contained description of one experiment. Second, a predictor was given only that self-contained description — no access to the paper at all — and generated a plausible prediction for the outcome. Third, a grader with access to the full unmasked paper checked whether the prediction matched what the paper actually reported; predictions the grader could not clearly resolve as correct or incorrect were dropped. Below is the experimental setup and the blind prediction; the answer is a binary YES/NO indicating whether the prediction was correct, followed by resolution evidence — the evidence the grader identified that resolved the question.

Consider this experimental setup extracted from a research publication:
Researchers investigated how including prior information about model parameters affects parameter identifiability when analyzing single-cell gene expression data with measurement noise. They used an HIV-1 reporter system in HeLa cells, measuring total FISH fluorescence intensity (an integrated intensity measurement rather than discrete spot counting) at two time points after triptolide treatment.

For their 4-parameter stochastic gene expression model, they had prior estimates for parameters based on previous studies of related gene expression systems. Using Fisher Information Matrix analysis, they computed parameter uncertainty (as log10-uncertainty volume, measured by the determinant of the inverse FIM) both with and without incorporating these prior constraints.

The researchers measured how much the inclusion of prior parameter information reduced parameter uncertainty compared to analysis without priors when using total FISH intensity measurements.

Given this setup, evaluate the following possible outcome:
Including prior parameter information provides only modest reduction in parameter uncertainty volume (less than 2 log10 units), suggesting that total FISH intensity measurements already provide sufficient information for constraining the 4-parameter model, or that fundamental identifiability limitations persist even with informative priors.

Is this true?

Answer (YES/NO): NO